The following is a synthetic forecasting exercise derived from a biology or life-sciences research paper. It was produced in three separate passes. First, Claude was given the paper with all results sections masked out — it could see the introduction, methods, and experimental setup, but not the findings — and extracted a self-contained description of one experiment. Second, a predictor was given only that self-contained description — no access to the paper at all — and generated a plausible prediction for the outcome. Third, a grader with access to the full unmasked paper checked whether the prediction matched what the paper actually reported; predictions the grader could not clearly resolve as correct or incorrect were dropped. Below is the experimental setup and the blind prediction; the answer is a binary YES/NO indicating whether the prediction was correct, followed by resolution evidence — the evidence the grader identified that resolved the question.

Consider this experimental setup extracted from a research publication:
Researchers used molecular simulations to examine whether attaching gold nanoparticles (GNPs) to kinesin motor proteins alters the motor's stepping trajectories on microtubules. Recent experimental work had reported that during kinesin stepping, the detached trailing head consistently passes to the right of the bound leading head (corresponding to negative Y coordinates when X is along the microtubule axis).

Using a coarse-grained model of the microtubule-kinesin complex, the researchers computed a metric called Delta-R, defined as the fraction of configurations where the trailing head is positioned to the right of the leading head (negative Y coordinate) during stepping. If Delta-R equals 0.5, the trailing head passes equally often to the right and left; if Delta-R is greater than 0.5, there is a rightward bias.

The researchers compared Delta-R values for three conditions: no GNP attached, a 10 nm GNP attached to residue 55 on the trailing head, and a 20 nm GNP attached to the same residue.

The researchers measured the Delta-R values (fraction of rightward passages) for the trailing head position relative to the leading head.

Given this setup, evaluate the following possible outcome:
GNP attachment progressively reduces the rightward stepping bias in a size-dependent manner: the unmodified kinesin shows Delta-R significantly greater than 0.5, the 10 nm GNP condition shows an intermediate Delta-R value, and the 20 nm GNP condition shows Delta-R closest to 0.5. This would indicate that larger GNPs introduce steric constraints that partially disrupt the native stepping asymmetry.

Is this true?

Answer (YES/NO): NO